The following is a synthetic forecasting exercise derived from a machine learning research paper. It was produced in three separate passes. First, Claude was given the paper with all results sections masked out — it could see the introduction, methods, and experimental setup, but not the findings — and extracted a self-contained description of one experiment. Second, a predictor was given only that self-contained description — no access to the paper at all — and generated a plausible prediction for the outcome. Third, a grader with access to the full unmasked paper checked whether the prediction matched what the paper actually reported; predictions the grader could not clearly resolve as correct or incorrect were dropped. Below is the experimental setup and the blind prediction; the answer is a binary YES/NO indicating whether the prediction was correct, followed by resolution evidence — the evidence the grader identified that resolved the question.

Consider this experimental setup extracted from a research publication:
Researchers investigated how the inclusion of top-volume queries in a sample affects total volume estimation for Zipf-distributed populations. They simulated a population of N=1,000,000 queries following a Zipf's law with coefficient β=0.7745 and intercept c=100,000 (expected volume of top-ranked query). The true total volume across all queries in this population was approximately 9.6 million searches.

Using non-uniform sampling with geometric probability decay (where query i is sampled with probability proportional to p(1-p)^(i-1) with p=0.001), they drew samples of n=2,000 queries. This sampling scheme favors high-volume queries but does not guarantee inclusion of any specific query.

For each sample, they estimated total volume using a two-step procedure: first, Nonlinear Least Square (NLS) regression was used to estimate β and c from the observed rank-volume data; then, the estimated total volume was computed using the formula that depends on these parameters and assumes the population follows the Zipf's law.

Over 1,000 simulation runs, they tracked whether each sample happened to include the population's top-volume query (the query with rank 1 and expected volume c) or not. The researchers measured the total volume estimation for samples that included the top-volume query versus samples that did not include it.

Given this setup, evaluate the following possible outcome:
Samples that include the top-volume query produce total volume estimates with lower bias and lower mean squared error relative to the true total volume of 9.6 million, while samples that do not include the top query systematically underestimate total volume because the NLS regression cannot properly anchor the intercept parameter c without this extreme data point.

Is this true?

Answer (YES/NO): NO